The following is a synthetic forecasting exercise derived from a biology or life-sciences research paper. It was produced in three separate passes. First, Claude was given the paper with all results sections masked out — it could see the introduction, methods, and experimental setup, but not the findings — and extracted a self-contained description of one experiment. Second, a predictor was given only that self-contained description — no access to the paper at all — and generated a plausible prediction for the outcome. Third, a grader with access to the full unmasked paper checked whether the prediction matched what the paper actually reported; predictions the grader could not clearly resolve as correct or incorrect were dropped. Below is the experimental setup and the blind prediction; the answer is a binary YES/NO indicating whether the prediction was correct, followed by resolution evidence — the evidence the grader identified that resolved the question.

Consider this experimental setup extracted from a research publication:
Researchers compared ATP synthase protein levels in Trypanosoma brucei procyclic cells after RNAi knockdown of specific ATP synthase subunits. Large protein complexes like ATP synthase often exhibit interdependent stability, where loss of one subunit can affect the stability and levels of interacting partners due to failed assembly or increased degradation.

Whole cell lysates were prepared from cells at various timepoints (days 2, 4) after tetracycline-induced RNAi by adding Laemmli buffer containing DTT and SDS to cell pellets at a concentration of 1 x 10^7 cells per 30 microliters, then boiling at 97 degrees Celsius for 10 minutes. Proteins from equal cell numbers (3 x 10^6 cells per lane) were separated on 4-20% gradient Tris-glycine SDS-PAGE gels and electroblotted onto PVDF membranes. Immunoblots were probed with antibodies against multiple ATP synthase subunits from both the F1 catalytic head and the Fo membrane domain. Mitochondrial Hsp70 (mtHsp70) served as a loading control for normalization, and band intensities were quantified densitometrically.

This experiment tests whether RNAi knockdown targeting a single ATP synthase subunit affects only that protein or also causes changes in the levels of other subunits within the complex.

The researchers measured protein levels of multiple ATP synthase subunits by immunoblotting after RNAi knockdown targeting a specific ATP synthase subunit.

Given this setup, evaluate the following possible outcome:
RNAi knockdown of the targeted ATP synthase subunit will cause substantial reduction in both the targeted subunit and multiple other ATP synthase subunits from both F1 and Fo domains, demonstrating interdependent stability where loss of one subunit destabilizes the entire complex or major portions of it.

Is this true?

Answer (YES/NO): NO